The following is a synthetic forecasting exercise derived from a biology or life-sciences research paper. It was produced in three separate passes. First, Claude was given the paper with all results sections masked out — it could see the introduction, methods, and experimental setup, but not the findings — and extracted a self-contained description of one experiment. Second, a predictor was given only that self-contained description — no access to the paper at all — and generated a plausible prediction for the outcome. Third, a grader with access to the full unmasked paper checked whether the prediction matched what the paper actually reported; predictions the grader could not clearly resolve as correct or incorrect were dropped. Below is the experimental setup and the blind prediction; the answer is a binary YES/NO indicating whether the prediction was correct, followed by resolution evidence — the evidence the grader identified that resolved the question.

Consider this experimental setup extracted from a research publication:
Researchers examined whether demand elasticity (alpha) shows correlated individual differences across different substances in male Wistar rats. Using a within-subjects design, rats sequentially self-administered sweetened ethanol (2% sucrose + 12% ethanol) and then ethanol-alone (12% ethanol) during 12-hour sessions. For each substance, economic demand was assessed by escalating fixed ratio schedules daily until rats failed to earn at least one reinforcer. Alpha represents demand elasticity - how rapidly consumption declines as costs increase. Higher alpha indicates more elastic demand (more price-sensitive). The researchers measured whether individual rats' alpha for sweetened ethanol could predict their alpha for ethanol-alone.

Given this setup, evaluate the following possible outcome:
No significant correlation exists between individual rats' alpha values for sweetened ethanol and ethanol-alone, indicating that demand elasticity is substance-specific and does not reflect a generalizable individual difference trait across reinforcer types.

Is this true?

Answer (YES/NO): NO